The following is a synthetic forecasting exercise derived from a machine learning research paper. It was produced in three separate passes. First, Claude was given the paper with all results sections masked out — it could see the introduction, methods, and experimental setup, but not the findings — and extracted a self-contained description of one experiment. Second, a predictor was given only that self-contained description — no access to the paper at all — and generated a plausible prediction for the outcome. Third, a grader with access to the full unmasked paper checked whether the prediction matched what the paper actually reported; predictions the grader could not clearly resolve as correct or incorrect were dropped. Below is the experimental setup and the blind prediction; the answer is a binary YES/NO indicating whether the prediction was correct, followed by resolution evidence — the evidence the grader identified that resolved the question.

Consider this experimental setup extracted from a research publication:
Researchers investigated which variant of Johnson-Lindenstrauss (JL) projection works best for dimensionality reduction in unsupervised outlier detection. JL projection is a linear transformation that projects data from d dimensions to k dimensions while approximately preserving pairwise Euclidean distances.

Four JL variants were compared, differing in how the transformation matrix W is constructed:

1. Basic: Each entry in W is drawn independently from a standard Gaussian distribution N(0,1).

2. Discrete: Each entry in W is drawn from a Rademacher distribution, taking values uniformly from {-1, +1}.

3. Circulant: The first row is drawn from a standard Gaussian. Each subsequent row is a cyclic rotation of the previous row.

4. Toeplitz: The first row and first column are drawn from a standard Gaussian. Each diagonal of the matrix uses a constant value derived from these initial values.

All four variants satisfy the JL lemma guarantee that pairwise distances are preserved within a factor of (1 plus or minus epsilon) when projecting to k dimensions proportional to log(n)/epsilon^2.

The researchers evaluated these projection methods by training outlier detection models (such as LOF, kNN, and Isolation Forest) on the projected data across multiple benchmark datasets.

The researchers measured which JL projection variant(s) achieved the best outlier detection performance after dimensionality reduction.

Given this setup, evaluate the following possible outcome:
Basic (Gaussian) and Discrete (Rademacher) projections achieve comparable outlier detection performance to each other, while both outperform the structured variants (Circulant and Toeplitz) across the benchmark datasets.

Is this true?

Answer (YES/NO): NO